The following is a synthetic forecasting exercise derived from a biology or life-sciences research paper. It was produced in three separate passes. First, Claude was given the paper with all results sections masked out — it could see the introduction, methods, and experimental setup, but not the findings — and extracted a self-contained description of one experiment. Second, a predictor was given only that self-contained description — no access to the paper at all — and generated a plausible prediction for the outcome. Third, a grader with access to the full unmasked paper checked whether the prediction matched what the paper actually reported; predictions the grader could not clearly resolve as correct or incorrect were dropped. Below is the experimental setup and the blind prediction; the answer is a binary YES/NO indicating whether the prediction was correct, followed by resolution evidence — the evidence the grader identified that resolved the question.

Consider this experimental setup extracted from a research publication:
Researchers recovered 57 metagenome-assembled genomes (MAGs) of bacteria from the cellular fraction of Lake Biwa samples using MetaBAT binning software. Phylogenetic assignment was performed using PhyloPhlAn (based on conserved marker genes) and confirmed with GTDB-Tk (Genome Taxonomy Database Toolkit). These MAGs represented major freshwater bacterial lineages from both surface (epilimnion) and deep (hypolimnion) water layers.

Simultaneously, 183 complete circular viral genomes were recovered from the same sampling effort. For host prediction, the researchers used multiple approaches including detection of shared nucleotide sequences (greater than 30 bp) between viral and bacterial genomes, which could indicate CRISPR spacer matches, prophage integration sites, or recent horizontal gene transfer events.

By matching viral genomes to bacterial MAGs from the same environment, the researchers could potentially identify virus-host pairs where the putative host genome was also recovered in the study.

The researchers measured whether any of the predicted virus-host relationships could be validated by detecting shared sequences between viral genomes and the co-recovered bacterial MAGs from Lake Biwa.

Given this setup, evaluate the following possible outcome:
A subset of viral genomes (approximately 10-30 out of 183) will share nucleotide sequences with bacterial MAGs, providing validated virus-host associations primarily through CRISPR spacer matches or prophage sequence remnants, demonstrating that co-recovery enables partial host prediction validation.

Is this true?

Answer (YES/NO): NO